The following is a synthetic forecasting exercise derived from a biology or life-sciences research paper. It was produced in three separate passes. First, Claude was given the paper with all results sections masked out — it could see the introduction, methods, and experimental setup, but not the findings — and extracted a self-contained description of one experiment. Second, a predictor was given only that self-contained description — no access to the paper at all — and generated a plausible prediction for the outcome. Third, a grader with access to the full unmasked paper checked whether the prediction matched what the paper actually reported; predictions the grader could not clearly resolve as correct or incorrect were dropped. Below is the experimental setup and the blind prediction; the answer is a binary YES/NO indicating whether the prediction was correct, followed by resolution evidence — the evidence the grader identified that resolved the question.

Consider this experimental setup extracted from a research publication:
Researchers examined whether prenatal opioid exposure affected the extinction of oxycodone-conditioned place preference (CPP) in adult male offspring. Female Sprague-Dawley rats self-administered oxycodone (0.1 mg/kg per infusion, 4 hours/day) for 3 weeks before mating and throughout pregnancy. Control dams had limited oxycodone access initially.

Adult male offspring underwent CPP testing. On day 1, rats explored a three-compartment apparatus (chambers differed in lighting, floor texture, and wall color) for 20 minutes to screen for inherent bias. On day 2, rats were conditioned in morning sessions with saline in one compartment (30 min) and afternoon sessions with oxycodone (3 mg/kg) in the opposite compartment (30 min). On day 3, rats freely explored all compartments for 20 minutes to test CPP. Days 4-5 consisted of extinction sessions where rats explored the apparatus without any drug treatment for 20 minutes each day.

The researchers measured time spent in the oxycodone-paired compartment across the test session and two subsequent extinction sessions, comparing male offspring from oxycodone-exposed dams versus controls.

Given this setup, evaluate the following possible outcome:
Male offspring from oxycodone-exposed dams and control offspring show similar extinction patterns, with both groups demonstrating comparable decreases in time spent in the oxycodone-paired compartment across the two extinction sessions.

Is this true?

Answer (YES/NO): NO